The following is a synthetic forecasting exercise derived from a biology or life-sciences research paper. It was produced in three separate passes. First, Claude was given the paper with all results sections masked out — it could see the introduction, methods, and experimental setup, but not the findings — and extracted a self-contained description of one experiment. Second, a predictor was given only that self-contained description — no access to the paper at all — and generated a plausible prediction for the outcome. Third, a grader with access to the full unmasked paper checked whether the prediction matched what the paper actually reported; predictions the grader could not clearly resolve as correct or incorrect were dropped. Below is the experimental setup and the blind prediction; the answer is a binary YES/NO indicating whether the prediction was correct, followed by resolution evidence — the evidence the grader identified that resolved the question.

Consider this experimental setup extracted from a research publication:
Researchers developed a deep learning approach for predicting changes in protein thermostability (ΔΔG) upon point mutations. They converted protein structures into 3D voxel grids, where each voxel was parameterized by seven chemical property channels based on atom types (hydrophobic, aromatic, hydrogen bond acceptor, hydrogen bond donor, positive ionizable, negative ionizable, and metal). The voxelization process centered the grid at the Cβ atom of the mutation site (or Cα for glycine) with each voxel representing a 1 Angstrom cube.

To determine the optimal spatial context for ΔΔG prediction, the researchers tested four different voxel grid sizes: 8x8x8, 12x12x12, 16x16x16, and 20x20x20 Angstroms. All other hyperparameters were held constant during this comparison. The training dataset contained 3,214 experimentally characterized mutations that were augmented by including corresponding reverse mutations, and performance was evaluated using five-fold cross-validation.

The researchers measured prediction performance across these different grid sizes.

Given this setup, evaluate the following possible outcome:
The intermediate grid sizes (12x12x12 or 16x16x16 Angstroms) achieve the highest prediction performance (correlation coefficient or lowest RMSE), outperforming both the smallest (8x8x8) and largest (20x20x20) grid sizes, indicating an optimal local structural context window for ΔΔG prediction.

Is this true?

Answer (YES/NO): YES